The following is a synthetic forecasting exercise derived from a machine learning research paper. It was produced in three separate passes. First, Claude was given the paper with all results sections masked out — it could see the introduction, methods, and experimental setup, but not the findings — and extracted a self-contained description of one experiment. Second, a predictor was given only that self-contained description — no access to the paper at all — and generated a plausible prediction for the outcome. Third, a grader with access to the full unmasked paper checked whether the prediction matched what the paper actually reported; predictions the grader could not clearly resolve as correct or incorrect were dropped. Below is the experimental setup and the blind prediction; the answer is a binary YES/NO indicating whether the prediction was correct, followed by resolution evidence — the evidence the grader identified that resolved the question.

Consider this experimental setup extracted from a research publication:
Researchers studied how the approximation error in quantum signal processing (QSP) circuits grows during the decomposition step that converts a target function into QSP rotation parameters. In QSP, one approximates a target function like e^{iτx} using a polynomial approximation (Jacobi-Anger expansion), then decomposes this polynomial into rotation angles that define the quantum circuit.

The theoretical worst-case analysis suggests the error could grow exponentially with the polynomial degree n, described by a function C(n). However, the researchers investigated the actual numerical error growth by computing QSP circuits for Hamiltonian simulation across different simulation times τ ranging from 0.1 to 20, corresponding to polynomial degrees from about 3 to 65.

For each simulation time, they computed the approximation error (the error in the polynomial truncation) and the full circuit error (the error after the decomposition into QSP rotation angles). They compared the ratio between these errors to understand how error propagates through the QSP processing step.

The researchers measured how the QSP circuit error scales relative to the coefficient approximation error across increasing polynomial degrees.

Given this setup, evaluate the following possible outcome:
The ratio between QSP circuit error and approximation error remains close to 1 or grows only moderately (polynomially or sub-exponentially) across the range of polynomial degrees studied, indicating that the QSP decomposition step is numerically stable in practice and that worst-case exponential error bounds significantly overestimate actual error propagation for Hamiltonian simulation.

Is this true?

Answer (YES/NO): YES